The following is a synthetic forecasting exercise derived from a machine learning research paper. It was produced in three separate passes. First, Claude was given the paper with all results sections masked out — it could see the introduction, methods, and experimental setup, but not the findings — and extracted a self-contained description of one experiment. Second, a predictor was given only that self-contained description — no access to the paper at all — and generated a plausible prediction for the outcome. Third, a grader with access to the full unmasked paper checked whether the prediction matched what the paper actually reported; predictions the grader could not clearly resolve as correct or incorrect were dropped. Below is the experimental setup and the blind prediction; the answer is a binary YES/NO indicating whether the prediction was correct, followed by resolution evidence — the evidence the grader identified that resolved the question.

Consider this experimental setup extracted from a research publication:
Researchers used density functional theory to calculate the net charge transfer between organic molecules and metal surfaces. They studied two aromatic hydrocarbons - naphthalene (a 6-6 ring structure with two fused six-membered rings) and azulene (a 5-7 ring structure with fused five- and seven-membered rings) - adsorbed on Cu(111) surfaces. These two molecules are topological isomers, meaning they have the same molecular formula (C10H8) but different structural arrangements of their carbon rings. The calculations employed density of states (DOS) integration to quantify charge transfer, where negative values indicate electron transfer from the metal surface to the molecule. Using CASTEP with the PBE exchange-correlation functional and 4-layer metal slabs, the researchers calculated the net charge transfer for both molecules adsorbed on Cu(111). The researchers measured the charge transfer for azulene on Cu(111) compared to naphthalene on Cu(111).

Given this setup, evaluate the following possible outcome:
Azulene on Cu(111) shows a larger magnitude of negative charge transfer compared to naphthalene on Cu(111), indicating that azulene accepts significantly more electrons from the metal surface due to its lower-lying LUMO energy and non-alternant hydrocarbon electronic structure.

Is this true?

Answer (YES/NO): YES